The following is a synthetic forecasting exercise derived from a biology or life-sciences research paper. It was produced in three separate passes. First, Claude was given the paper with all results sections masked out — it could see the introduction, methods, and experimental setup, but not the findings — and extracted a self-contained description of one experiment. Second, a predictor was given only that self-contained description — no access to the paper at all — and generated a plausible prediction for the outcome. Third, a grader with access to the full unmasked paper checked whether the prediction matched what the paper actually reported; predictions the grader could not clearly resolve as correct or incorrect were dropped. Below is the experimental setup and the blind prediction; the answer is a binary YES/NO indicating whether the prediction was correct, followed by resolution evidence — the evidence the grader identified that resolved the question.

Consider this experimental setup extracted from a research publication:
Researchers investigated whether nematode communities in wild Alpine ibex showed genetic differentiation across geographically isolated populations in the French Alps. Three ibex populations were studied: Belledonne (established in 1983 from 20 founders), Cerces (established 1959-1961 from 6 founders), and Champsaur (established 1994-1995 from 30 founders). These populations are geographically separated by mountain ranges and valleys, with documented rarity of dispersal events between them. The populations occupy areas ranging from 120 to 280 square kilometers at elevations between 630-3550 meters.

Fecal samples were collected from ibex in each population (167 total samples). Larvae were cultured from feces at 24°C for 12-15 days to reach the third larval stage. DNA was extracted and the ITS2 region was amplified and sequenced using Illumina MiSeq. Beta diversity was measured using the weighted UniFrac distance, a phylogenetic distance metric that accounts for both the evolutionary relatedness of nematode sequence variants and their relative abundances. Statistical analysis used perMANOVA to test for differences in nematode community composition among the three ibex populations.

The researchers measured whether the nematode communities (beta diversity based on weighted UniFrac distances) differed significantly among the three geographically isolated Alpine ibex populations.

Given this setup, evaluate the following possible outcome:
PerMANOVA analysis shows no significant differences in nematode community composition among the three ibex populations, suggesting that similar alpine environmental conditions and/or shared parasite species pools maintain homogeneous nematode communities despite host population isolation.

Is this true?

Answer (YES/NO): NO